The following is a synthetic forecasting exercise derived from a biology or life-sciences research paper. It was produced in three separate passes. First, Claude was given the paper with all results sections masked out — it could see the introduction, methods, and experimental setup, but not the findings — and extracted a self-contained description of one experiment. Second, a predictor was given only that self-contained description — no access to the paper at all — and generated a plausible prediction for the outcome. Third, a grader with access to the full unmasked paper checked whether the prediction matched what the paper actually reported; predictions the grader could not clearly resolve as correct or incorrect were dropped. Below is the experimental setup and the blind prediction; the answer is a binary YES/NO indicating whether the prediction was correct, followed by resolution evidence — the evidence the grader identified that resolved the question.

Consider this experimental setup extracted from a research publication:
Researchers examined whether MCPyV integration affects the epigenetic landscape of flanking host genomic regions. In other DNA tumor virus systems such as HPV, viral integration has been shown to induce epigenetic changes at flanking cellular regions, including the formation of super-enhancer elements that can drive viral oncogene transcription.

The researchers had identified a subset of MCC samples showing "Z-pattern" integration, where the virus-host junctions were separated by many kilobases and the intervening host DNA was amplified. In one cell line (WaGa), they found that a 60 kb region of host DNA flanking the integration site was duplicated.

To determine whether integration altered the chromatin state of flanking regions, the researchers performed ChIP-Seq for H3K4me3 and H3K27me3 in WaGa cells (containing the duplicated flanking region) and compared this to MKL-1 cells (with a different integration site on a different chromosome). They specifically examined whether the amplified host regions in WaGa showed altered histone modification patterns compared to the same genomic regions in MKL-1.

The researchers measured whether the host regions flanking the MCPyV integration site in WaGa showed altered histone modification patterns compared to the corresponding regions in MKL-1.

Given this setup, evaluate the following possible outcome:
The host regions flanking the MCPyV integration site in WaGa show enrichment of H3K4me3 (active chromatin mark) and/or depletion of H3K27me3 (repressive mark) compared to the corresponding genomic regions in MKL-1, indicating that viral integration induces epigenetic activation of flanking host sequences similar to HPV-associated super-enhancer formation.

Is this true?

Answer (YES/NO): NO